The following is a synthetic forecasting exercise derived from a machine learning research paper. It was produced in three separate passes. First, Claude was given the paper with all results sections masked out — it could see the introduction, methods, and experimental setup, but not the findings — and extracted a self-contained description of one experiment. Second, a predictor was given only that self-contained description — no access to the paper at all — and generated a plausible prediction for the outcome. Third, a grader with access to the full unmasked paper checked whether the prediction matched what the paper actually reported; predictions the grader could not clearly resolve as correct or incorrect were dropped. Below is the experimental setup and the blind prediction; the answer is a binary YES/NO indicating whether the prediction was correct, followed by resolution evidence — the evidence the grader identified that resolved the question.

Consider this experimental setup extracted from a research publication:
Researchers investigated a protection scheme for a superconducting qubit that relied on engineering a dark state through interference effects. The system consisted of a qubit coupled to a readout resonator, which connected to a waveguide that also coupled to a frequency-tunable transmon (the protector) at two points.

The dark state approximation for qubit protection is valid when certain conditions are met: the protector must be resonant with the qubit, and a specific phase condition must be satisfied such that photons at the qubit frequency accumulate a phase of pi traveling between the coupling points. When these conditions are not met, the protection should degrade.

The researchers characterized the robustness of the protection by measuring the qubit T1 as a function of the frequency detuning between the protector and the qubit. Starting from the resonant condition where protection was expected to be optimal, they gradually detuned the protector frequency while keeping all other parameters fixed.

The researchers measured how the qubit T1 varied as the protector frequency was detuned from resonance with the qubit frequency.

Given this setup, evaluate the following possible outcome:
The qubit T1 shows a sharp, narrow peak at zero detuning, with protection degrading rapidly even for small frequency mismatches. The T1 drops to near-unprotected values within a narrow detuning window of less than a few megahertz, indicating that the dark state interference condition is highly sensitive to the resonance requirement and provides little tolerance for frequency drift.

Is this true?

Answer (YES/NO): NO